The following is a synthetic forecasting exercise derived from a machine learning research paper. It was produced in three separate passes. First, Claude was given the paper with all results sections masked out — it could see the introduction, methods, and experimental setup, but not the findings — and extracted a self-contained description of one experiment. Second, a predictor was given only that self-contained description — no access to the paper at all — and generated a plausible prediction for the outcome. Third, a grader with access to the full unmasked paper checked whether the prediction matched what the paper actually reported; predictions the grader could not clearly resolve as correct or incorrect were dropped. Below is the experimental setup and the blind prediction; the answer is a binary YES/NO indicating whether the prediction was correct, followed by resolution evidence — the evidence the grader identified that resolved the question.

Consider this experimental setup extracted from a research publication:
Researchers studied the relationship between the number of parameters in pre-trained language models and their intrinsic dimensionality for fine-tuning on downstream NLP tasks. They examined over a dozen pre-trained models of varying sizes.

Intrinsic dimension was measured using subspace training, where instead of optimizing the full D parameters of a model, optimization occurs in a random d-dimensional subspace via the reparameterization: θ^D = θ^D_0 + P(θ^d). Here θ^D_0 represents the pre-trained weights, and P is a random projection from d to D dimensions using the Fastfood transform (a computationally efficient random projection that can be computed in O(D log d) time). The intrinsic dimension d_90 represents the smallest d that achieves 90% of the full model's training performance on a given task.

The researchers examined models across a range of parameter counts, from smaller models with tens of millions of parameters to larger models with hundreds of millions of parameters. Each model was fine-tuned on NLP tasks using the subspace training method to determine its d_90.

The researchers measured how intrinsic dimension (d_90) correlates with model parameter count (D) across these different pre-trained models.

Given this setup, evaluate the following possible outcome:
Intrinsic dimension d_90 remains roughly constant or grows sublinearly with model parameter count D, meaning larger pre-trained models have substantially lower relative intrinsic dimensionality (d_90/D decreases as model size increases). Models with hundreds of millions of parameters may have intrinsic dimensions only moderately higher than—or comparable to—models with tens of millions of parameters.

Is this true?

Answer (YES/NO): NO